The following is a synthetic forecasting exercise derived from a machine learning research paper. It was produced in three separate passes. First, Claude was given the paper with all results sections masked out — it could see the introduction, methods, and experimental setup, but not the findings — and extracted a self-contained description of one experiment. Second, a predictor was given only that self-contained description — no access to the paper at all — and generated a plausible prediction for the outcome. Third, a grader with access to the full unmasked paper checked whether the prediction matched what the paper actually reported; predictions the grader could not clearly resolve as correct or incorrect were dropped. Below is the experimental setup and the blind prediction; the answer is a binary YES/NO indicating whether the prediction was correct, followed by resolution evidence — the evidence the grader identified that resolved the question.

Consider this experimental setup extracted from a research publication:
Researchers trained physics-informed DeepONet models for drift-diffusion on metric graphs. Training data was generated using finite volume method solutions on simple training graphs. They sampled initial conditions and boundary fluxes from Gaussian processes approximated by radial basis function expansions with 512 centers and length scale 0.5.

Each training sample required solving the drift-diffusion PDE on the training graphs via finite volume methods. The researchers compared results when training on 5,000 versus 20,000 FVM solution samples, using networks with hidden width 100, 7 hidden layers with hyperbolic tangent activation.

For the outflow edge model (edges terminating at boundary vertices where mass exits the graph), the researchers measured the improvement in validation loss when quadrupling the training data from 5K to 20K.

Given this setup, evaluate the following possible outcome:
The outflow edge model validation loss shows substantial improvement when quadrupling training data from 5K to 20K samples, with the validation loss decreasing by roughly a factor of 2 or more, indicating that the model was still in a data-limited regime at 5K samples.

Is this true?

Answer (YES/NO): YES